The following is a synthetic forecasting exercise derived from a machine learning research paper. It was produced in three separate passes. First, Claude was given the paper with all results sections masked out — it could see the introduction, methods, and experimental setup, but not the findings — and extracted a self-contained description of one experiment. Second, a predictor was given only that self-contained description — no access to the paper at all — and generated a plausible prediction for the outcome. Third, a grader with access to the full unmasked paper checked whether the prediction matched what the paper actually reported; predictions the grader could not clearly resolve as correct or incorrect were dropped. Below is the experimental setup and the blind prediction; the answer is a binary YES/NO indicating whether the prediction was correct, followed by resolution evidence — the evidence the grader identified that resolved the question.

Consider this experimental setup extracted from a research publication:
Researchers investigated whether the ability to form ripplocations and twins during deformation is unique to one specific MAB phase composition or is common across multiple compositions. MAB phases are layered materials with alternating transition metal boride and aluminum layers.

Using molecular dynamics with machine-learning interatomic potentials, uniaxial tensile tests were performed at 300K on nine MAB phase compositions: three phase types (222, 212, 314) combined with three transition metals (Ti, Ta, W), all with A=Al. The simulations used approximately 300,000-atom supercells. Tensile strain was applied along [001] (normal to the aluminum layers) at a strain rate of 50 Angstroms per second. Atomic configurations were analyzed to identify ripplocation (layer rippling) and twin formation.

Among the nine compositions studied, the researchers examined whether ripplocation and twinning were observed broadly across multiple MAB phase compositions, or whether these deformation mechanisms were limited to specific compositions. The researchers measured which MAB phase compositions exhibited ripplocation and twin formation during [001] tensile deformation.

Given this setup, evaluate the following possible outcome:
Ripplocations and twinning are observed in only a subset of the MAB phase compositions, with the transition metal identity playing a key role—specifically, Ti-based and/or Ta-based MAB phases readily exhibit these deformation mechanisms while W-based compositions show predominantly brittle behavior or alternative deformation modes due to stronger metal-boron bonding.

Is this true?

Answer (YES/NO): NO